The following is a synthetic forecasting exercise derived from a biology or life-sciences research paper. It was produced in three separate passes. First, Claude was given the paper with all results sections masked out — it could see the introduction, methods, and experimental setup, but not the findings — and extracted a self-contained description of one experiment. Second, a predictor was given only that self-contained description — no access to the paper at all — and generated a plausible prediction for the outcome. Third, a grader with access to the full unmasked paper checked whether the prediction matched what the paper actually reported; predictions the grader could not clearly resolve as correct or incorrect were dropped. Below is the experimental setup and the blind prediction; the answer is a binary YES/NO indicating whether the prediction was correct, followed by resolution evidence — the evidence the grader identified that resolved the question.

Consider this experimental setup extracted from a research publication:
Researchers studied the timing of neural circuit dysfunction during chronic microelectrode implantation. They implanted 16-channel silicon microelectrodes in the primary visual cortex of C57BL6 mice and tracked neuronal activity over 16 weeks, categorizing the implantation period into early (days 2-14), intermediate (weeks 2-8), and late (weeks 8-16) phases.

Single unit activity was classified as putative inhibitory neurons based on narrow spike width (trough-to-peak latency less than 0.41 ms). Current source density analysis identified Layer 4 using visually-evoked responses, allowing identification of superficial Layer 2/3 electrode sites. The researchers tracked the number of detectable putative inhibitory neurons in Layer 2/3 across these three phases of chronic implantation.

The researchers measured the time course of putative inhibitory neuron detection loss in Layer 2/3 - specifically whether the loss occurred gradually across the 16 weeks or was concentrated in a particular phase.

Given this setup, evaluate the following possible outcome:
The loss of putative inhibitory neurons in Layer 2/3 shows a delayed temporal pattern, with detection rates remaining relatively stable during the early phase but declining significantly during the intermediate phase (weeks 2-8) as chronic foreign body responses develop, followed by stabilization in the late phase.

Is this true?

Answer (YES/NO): NO